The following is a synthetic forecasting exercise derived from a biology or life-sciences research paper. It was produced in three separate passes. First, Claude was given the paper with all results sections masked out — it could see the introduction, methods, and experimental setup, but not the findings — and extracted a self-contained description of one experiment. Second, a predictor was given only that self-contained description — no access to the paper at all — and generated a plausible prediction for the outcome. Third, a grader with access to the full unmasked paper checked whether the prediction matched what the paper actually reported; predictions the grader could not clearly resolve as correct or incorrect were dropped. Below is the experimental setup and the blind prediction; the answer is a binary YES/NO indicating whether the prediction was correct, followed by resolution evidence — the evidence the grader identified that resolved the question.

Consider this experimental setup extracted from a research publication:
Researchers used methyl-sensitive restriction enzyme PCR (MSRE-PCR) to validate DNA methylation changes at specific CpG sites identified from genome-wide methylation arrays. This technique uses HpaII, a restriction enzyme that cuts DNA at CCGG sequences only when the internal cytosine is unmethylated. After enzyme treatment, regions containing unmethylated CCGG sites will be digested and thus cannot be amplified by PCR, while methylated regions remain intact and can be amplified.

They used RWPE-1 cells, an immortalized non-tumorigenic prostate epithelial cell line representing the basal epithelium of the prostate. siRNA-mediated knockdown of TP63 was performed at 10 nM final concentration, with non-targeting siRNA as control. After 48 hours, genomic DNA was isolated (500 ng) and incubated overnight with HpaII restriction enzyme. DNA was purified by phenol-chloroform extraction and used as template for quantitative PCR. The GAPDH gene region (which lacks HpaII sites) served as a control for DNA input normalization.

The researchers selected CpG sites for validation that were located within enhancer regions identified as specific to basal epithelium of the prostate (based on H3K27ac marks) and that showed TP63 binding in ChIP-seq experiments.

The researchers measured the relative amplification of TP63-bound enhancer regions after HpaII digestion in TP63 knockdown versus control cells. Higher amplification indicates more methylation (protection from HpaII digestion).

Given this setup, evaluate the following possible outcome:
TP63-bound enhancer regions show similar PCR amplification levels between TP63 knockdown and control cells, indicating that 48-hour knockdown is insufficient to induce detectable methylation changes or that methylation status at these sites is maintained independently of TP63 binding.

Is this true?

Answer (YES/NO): NO